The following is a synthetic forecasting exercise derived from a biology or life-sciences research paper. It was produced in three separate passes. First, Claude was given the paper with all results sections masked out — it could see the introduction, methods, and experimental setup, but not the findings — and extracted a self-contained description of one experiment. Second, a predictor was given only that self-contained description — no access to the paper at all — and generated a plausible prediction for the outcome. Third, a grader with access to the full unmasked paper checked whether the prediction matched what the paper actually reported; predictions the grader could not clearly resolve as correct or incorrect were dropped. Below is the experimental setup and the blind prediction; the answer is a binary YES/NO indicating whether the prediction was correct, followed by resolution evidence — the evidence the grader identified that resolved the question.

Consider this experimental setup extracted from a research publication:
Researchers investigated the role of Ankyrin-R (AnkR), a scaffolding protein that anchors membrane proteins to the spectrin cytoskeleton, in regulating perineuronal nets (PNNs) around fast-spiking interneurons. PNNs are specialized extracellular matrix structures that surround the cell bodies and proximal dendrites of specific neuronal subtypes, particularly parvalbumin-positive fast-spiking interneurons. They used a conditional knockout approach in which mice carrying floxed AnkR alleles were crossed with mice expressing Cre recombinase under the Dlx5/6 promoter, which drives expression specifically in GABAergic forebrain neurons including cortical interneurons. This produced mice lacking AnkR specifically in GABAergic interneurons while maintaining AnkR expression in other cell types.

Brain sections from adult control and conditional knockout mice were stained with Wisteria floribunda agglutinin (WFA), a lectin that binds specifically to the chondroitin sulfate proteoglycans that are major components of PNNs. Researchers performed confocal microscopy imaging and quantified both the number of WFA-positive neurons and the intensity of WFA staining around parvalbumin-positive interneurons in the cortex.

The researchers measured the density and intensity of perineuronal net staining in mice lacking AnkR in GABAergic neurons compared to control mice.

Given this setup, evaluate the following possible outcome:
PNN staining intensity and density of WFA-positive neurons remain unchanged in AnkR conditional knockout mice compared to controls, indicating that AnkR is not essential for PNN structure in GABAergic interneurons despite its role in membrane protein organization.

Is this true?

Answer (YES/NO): NO